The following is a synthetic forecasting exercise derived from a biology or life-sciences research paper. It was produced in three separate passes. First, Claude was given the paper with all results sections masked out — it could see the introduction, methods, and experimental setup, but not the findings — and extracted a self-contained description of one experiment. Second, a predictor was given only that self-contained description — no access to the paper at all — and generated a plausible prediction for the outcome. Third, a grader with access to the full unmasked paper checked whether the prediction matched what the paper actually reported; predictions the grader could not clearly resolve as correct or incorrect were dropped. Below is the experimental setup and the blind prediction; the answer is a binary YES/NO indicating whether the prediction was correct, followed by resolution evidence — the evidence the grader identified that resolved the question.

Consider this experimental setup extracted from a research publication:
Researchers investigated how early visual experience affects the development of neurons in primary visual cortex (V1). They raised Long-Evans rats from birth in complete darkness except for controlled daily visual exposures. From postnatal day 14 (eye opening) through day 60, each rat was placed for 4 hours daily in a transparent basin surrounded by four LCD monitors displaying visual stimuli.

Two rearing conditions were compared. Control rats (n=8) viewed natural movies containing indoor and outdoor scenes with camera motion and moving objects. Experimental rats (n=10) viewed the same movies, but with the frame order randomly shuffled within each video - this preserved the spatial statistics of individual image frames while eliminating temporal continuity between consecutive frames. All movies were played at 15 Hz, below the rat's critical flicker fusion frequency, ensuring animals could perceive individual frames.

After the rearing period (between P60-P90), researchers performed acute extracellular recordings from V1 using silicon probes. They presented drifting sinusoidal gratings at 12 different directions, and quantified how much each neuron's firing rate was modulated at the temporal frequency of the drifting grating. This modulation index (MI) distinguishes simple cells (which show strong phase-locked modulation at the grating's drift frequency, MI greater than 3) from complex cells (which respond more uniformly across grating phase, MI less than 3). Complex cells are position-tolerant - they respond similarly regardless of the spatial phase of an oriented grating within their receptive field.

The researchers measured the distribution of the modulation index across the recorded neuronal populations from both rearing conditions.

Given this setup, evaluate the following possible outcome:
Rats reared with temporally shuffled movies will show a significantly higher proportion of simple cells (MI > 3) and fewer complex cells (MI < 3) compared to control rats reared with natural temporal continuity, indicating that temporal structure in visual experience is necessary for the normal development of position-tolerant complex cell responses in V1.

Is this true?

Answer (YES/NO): YES